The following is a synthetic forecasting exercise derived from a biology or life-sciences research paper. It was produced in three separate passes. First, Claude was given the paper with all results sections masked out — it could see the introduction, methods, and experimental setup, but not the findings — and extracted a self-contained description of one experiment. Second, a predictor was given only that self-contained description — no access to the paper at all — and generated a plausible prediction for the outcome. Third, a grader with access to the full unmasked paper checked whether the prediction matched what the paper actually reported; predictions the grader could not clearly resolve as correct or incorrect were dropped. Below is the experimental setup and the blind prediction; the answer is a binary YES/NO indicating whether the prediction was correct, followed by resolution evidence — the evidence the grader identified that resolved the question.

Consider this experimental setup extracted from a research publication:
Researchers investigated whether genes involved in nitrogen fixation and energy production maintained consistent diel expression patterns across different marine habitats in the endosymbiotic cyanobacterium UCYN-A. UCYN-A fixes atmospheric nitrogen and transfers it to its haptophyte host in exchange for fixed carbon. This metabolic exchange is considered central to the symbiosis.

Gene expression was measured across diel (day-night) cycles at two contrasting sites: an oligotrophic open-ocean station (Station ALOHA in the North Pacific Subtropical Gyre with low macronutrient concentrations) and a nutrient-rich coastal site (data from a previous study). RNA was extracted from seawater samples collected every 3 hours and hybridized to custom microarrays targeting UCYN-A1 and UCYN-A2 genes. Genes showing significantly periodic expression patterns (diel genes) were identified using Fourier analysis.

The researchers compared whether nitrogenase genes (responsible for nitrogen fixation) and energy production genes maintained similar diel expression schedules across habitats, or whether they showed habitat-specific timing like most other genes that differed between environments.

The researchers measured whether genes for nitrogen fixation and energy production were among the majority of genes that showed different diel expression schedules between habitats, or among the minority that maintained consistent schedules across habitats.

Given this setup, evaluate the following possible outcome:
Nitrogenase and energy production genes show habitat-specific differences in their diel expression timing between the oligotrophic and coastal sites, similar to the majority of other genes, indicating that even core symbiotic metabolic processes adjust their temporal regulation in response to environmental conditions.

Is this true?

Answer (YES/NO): NO